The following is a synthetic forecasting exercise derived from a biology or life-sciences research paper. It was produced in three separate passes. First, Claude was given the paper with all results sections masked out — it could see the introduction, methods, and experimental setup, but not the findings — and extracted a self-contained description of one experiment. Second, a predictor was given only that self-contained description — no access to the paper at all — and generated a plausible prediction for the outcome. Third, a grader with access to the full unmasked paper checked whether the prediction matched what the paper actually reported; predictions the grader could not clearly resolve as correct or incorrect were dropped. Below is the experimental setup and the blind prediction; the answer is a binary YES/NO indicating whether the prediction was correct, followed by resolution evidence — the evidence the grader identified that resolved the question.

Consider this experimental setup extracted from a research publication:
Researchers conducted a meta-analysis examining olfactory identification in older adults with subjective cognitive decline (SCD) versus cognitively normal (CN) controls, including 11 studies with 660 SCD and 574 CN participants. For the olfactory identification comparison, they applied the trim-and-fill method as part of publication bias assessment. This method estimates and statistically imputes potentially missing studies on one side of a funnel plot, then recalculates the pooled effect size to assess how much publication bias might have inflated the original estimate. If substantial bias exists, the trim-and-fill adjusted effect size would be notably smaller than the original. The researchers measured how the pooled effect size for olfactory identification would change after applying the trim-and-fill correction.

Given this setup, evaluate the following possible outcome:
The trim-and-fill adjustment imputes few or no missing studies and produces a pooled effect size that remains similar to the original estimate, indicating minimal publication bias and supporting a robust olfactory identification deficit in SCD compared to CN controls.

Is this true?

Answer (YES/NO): NO